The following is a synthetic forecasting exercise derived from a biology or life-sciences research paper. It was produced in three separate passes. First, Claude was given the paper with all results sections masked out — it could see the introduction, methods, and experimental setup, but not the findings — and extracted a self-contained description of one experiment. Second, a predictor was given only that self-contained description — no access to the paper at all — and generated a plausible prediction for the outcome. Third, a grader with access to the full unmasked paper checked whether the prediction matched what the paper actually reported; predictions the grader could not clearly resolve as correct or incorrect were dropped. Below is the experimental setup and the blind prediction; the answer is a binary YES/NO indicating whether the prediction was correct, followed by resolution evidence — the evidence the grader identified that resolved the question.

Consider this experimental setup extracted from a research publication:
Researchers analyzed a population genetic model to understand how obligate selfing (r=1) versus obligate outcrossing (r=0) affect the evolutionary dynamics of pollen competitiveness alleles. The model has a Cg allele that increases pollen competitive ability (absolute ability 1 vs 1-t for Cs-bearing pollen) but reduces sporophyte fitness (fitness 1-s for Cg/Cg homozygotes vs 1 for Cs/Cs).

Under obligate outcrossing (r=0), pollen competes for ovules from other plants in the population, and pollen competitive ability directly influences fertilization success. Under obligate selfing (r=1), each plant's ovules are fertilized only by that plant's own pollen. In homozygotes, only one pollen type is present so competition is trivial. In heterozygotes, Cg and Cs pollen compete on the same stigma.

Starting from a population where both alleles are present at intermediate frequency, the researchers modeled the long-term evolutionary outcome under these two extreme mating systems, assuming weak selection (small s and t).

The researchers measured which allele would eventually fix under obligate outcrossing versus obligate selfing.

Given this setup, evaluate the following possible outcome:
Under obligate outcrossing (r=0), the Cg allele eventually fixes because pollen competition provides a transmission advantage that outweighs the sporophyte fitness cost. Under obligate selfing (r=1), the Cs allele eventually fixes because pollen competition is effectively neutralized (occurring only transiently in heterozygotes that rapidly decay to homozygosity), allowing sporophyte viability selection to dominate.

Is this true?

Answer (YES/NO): YES